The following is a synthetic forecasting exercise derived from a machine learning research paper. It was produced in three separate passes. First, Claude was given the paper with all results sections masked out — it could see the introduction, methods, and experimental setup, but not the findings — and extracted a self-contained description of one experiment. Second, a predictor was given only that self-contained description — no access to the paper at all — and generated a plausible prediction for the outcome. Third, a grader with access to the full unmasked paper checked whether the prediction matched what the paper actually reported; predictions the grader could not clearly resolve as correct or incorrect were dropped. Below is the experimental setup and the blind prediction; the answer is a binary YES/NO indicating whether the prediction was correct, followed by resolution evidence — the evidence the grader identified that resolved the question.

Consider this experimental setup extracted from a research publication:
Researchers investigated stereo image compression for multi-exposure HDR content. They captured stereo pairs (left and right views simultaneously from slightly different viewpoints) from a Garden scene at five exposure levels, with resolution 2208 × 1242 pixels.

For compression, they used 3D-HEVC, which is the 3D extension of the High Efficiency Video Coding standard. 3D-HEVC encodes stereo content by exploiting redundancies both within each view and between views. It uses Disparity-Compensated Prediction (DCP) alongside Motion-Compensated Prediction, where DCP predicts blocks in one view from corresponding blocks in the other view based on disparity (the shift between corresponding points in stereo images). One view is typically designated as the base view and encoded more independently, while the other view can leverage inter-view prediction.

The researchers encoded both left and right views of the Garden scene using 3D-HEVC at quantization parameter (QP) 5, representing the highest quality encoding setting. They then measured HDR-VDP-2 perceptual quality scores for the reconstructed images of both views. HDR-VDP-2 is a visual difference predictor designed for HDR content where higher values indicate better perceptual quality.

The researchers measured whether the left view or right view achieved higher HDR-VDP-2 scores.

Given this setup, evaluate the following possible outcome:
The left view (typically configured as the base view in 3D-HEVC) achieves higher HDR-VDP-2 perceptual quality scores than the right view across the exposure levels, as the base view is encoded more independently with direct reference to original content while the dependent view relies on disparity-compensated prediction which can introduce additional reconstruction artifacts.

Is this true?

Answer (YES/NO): YES